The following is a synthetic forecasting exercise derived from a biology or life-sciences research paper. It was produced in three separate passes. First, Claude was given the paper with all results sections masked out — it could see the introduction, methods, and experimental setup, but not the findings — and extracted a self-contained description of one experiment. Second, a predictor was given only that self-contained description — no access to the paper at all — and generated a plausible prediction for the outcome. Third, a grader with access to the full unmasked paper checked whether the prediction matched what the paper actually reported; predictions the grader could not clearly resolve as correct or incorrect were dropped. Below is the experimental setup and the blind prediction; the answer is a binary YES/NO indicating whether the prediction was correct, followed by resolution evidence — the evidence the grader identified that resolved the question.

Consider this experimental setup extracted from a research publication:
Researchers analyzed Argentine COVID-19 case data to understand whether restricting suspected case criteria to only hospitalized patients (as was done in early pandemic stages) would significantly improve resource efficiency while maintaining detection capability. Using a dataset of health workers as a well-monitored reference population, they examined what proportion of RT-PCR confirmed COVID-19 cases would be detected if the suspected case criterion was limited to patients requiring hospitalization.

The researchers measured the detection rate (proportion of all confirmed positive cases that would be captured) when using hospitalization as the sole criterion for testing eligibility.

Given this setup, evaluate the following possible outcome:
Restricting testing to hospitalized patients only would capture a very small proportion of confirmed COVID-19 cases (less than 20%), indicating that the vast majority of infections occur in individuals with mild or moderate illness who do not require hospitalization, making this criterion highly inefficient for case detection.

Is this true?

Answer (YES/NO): YES